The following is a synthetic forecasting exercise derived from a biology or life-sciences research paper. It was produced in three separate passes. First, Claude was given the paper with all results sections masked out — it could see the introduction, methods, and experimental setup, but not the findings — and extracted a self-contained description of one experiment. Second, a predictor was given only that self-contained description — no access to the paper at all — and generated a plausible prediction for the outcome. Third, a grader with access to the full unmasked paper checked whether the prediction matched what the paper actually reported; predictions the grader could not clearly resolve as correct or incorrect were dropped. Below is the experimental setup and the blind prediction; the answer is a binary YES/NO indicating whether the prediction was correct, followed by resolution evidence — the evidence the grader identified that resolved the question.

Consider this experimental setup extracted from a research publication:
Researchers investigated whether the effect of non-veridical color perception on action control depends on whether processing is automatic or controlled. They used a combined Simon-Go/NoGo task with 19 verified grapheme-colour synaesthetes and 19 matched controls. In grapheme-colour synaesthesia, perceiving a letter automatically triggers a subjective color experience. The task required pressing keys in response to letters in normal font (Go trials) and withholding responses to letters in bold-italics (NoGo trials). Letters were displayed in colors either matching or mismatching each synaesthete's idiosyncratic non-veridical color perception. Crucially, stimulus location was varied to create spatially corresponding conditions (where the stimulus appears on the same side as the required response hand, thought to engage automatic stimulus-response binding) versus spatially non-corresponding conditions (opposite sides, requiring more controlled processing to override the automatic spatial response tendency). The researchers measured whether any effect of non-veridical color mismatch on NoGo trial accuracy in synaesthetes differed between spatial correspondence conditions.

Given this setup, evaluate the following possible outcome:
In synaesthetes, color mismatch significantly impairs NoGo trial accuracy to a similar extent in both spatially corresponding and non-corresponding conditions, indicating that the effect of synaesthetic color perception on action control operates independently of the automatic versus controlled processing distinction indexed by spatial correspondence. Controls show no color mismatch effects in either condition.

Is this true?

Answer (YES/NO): NO